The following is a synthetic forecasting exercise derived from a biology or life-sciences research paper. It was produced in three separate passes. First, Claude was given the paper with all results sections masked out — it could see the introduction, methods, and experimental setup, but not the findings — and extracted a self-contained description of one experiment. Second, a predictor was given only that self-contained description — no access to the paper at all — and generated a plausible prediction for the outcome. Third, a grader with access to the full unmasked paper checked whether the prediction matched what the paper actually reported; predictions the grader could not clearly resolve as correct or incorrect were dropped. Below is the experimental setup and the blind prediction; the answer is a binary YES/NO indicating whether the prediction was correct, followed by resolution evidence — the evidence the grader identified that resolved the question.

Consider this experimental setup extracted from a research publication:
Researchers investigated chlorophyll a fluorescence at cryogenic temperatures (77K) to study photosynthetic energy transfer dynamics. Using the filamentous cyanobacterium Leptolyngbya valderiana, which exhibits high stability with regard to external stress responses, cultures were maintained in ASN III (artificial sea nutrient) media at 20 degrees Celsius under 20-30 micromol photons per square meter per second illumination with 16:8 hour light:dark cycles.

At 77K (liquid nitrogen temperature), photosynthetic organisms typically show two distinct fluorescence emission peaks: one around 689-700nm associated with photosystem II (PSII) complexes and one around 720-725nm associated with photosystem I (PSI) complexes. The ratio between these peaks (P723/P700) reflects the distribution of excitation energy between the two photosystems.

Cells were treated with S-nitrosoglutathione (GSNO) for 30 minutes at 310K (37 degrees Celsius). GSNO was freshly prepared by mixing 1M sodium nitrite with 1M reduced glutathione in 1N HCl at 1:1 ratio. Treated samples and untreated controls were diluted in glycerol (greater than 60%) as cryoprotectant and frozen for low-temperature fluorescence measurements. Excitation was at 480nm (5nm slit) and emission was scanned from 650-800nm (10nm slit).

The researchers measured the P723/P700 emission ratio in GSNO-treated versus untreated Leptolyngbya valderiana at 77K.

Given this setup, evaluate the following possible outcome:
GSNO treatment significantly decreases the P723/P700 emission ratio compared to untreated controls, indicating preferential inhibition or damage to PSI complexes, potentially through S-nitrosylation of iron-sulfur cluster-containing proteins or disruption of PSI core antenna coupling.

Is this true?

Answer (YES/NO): NO